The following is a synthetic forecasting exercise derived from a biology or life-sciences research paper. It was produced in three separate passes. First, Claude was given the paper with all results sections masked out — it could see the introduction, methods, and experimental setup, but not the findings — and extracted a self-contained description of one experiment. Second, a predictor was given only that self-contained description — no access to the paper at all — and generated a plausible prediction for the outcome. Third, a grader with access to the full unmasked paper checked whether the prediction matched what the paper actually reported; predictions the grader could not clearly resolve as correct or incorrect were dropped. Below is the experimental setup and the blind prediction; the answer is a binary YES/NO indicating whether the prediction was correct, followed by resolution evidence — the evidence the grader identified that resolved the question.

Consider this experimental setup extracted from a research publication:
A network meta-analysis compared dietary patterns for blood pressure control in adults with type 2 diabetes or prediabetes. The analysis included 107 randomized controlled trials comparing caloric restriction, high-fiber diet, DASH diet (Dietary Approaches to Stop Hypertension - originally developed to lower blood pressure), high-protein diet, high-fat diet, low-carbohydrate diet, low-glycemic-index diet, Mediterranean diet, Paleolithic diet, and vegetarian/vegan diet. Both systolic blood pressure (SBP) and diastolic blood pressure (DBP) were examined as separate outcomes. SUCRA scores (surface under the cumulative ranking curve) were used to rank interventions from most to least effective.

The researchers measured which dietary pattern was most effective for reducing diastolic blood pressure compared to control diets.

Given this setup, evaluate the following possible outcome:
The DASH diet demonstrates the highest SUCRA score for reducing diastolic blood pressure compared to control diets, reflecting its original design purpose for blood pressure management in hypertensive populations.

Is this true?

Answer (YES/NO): NO